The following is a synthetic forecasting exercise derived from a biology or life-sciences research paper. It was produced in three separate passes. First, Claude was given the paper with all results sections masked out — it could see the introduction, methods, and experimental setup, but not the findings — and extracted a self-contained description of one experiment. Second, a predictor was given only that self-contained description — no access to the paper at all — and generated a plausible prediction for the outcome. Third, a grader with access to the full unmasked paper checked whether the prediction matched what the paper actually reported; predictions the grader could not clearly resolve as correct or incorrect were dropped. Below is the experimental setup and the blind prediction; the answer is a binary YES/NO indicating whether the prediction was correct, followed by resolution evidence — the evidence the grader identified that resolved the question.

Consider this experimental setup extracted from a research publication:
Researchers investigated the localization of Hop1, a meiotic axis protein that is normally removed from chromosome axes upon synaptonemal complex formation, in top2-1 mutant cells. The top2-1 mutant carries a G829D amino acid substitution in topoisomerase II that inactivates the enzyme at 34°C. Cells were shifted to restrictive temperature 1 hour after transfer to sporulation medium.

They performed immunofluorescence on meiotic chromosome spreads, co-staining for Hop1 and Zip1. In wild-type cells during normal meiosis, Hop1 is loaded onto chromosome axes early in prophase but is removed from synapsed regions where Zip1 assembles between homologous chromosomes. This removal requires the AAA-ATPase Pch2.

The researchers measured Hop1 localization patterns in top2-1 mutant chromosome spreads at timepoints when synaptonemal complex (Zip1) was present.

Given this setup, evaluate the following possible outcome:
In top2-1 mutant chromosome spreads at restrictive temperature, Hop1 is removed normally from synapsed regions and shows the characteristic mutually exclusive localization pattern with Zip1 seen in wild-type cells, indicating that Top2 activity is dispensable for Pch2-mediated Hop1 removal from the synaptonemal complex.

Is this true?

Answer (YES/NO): NO